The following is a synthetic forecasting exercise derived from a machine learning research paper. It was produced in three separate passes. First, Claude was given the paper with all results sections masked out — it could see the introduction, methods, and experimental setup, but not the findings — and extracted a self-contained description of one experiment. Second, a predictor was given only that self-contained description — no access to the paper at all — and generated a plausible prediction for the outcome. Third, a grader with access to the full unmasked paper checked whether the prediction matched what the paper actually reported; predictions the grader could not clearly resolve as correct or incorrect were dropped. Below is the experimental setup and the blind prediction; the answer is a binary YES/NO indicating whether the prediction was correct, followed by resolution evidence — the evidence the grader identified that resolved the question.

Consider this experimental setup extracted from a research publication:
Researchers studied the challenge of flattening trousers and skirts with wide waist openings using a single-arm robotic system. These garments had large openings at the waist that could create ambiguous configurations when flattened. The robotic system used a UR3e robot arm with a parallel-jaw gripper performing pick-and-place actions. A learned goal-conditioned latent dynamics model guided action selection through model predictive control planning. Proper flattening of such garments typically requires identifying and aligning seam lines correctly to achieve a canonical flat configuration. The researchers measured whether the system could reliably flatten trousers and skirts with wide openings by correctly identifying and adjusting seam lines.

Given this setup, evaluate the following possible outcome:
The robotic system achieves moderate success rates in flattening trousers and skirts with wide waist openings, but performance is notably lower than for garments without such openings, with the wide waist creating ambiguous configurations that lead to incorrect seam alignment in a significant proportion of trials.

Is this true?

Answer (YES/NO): NO